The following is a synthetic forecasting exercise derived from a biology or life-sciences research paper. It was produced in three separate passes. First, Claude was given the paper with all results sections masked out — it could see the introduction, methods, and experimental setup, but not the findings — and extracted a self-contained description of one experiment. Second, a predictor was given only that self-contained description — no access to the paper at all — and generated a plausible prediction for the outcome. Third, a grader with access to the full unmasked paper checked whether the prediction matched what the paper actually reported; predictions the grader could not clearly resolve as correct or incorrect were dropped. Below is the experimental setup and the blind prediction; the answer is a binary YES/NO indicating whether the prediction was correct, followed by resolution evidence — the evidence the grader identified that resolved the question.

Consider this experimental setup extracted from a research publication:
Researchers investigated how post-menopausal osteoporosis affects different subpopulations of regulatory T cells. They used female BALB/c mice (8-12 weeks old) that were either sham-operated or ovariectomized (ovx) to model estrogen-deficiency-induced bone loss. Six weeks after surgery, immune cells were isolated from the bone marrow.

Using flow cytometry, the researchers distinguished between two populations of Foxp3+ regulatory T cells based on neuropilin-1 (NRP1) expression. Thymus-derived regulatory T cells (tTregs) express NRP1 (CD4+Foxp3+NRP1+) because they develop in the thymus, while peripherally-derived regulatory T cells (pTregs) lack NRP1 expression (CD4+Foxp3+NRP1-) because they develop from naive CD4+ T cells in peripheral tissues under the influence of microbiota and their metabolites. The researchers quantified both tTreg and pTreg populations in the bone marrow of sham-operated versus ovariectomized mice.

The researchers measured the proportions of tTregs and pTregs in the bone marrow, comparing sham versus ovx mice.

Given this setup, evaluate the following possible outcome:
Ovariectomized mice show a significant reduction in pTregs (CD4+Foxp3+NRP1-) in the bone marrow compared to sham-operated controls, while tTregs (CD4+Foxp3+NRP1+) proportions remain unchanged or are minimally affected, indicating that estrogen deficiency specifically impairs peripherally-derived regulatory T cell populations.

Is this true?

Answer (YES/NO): NO